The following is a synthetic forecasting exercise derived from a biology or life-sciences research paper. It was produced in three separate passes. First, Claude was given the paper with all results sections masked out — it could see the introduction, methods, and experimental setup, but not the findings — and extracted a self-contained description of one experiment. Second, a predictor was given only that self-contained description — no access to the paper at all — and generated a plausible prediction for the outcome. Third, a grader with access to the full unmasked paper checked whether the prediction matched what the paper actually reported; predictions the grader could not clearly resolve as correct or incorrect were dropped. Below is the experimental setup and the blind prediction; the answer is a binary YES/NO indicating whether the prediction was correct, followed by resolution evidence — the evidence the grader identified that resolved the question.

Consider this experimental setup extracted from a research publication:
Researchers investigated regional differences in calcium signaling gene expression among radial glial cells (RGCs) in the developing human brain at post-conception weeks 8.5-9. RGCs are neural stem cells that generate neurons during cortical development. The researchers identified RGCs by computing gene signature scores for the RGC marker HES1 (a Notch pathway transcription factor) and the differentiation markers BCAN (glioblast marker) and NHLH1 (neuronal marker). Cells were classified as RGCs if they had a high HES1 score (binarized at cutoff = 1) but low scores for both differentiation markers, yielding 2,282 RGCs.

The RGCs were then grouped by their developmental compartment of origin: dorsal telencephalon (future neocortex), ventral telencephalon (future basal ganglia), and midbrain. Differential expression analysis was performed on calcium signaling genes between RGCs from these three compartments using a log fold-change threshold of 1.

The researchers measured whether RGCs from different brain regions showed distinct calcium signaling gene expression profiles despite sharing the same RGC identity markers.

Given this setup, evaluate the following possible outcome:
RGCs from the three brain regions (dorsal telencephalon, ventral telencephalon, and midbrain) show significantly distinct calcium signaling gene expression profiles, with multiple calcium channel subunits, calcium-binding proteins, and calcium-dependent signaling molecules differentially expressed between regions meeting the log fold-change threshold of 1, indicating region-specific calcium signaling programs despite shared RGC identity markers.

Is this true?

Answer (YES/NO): YES